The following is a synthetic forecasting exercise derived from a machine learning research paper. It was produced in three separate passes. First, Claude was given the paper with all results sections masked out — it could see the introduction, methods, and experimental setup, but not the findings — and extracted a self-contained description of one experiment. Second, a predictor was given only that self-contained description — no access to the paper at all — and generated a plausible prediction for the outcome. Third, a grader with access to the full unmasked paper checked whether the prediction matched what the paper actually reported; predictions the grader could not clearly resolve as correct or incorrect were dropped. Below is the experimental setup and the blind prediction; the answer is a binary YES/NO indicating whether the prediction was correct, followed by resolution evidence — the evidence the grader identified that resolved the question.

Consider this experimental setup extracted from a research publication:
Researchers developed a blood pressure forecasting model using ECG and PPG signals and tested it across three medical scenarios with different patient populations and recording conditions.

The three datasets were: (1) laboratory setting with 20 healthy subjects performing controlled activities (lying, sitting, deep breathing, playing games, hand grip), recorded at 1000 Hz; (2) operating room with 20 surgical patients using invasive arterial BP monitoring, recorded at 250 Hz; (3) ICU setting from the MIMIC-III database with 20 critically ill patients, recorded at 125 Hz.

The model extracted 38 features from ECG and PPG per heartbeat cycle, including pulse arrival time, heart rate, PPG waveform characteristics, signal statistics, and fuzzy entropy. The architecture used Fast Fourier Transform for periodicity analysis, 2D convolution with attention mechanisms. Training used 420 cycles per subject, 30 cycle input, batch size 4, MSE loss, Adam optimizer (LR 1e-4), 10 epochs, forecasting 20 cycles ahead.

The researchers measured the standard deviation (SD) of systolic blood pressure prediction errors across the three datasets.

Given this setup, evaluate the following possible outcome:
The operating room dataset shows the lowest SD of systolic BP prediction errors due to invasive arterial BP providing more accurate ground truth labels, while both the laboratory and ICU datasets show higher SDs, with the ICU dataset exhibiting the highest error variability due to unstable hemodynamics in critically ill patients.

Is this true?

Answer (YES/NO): NO